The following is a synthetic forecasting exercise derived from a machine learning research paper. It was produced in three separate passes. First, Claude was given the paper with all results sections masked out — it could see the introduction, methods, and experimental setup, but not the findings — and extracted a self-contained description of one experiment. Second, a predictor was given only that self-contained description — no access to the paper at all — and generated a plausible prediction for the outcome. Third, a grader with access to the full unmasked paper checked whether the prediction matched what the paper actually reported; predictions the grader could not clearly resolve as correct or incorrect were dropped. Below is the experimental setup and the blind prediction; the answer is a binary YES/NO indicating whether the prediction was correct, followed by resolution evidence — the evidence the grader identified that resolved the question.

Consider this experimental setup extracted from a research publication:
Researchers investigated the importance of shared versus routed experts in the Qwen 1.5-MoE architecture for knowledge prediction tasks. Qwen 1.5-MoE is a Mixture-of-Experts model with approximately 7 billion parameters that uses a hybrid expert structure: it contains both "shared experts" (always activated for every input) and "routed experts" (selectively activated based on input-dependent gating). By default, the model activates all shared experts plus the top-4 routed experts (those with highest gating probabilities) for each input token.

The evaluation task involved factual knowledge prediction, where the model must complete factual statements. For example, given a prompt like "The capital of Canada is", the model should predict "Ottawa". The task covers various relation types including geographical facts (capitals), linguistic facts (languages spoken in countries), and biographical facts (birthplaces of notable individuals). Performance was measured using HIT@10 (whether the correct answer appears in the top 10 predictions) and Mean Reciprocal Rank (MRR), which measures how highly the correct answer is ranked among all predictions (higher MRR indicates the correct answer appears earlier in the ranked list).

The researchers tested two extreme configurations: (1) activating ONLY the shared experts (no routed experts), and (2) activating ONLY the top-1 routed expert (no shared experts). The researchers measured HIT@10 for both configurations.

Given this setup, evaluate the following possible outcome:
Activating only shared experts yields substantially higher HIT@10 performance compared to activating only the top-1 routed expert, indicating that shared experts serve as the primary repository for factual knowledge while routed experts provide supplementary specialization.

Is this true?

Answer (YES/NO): NO